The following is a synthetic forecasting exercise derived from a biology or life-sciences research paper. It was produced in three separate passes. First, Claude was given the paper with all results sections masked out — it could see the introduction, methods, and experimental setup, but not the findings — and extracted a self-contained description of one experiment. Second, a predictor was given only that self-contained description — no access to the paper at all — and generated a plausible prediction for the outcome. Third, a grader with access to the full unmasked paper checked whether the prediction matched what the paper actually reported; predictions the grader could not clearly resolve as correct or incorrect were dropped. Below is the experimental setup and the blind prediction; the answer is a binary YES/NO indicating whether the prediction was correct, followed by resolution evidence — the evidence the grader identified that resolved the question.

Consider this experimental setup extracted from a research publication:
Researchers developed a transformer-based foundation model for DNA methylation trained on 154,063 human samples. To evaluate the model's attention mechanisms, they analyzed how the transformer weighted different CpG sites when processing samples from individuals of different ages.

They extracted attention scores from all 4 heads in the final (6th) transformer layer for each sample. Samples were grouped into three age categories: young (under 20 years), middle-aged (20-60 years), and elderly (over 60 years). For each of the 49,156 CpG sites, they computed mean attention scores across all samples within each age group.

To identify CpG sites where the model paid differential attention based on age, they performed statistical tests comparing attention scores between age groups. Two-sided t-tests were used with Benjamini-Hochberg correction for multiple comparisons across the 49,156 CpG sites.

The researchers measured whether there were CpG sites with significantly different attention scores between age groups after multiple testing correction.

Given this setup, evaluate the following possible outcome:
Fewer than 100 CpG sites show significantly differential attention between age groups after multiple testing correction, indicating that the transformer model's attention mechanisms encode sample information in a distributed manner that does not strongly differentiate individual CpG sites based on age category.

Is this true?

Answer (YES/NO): NO